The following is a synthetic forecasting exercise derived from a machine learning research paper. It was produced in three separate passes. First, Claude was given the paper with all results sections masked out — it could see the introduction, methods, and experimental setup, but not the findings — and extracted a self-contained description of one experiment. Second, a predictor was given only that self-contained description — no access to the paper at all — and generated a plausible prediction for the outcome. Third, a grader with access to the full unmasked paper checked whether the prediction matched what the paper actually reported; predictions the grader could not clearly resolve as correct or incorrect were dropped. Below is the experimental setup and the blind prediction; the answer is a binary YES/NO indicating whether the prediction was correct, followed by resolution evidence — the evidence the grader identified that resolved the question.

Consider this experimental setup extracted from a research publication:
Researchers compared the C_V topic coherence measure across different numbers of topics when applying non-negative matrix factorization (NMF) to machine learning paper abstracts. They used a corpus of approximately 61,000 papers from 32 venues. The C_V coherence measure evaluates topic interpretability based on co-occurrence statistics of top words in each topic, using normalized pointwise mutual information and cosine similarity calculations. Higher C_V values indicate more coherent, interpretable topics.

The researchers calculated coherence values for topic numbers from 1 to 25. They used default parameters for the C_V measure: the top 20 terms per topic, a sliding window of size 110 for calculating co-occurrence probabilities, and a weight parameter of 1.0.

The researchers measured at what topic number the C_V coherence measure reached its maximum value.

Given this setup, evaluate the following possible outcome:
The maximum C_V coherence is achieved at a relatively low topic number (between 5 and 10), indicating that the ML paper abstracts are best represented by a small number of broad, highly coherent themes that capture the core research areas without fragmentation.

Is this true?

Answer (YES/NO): NO